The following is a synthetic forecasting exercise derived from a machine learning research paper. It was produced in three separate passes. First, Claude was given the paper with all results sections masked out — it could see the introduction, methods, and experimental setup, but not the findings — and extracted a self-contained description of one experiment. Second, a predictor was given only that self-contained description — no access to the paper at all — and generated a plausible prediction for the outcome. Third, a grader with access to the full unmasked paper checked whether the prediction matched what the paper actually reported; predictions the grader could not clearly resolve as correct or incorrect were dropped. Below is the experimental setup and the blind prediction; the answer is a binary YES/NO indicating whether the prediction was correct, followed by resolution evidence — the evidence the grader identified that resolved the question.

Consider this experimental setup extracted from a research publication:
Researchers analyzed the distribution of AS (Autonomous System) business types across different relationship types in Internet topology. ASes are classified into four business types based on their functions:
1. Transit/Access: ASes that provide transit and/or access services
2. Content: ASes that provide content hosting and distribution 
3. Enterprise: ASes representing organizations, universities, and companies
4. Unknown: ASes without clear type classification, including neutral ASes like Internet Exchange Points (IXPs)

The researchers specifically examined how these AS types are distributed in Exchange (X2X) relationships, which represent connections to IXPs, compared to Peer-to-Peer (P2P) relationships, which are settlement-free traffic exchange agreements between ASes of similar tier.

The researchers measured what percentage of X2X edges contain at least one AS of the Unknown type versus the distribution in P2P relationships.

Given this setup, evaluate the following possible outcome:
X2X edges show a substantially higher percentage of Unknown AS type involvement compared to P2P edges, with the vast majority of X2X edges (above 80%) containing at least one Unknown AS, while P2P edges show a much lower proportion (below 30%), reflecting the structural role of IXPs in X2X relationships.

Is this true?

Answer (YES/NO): NO